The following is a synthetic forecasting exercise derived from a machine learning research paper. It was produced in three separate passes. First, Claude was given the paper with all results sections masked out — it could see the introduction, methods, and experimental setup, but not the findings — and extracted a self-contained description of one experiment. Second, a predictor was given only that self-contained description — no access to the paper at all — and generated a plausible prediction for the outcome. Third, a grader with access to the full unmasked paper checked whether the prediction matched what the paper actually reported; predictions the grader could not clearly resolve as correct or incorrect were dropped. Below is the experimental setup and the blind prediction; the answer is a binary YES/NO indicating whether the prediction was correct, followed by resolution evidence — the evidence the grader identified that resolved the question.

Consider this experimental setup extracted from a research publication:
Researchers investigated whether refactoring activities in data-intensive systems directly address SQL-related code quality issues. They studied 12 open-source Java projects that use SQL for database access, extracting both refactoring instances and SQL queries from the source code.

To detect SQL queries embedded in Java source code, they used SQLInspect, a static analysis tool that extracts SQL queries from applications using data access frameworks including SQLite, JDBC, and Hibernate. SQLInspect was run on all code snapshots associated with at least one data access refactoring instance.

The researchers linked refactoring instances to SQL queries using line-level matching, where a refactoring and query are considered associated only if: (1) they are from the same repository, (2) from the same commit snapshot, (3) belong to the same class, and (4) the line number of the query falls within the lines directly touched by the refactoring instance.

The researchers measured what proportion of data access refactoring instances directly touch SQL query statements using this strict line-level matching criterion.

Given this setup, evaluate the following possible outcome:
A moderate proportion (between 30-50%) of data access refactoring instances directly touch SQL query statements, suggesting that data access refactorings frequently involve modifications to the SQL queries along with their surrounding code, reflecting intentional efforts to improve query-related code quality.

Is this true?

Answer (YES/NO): NO